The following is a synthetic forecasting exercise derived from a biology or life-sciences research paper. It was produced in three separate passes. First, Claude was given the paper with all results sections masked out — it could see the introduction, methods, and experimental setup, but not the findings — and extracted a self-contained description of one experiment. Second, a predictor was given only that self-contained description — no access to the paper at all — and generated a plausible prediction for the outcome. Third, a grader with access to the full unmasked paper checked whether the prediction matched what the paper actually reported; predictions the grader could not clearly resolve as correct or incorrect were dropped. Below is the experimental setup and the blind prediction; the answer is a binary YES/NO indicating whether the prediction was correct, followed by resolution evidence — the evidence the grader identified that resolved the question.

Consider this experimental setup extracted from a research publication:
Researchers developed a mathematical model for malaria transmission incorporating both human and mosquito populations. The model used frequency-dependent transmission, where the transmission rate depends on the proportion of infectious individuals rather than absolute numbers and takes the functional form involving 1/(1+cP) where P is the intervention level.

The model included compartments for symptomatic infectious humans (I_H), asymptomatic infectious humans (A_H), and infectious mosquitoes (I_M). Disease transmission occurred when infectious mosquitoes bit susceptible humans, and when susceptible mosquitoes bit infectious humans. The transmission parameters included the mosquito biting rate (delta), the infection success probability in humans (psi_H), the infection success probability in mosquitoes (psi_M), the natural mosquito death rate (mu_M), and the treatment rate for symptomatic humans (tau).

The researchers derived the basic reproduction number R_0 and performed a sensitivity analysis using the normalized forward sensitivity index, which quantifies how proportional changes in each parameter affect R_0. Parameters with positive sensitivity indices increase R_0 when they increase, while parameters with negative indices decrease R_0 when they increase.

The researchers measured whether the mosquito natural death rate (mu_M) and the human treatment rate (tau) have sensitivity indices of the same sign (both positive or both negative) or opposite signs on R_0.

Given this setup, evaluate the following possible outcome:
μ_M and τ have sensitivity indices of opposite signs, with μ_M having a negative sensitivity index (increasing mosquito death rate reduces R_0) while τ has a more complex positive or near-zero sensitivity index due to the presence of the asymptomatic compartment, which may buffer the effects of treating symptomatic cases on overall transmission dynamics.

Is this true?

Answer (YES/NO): NO